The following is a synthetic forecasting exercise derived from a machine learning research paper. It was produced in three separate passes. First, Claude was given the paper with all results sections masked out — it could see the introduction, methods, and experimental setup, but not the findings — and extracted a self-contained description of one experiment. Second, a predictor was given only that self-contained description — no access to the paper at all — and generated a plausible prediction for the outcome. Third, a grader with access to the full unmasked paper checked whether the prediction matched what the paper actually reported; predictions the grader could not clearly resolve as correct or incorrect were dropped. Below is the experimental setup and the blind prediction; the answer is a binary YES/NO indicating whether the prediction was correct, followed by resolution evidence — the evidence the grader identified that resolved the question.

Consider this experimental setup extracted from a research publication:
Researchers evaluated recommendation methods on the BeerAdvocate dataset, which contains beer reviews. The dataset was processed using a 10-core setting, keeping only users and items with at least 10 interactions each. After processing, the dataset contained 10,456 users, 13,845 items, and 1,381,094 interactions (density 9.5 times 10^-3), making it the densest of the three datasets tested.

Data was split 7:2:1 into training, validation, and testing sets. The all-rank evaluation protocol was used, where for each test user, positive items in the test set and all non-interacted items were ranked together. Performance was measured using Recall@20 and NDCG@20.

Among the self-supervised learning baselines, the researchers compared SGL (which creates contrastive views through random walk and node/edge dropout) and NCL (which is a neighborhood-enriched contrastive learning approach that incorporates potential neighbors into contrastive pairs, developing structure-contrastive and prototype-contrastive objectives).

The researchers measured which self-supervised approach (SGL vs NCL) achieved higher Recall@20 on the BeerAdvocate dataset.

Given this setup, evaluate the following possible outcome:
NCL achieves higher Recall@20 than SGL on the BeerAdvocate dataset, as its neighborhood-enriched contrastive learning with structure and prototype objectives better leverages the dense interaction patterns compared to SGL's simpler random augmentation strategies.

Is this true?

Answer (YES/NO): NO